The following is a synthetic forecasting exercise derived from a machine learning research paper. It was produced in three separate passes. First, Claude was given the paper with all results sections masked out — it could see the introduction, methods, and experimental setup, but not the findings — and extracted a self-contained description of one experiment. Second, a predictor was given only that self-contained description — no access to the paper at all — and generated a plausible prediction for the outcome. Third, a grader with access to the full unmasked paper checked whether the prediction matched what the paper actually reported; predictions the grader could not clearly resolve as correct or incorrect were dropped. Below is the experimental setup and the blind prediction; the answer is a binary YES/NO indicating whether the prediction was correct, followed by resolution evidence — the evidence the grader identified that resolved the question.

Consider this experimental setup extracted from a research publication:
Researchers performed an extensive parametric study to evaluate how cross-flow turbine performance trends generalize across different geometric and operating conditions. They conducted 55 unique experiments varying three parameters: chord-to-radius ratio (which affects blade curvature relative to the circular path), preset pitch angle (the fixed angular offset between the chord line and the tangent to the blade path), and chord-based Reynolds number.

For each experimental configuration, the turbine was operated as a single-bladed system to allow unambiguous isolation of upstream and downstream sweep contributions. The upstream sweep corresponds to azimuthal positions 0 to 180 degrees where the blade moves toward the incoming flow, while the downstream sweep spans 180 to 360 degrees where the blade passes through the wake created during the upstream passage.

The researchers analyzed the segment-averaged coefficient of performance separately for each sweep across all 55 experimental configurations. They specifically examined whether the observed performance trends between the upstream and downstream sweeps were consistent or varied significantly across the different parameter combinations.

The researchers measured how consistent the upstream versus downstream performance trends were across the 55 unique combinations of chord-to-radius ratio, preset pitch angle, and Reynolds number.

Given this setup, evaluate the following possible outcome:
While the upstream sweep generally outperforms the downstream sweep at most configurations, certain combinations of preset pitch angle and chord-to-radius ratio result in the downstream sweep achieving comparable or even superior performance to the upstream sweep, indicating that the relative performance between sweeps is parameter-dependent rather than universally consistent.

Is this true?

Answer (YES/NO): NO